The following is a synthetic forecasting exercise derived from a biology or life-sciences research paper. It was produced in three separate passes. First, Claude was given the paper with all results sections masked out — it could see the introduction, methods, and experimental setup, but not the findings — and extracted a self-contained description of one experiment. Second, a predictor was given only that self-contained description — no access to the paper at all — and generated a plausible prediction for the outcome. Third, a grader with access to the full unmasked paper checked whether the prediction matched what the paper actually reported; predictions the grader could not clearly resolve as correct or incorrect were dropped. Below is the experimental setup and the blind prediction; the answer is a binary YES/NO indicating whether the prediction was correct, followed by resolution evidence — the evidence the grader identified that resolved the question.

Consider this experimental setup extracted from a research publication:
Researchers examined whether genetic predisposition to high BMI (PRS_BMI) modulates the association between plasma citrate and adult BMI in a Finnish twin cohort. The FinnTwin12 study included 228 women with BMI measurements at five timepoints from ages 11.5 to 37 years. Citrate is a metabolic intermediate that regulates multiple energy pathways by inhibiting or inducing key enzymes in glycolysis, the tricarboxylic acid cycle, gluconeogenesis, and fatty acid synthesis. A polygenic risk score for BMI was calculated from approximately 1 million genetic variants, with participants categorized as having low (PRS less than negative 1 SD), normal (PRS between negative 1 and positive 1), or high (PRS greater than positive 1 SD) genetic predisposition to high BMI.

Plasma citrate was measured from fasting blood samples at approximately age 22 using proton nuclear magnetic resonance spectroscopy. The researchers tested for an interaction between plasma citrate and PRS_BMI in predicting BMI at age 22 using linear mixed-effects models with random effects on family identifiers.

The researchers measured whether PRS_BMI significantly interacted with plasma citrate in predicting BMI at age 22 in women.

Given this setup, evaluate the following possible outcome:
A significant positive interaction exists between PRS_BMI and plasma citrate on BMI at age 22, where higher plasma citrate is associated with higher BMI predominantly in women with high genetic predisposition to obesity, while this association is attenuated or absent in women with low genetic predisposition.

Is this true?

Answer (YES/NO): NO